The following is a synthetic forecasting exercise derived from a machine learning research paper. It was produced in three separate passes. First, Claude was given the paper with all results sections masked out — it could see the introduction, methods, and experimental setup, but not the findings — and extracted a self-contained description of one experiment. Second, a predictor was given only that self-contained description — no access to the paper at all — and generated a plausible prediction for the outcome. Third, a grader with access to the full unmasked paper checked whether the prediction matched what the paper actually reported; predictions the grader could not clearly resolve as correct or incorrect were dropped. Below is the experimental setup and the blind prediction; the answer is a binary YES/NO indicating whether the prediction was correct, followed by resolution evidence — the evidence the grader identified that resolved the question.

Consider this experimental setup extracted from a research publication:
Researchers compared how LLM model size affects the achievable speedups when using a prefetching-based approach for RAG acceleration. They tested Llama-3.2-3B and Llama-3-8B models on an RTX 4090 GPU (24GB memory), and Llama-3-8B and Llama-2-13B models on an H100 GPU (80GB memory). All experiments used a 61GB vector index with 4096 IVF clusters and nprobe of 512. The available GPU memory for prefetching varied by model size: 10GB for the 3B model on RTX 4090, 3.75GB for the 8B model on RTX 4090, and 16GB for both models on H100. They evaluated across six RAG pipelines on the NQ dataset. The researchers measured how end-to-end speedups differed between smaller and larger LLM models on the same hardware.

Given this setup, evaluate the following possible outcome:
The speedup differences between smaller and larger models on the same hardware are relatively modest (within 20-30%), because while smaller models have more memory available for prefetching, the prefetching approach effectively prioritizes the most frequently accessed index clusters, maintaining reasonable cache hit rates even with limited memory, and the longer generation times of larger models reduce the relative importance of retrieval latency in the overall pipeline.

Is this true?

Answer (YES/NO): NO